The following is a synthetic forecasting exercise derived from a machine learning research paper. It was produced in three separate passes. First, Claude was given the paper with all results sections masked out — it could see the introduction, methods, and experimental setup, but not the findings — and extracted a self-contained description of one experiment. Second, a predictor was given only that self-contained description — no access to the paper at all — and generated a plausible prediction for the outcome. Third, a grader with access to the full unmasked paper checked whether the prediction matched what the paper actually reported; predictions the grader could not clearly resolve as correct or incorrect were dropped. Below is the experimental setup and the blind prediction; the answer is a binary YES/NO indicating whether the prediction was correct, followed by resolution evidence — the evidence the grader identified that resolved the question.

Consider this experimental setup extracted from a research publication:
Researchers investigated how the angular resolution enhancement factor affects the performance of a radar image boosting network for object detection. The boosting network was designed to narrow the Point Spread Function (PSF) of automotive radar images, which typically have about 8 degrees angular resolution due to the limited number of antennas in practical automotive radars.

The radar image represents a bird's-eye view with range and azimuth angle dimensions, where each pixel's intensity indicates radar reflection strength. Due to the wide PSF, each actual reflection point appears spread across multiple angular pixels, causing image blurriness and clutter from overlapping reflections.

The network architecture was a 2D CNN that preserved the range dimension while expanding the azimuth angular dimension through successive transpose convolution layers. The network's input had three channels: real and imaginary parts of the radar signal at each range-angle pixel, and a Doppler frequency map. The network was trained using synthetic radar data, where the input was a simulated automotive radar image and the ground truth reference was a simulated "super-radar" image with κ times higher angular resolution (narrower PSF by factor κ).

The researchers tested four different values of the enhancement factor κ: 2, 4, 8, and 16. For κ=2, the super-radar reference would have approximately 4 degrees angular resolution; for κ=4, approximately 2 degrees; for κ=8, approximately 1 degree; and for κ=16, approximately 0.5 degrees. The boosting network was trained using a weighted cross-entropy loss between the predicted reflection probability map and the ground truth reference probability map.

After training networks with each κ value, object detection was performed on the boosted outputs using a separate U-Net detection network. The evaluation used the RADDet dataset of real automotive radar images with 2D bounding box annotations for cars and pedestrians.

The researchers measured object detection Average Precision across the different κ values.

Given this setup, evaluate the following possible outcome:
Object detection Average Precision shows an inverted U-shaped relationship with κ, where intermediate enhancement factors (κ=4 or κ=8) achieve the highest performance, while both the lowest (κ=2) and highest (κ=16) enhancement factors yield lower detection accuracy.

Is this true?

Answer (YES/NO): NO